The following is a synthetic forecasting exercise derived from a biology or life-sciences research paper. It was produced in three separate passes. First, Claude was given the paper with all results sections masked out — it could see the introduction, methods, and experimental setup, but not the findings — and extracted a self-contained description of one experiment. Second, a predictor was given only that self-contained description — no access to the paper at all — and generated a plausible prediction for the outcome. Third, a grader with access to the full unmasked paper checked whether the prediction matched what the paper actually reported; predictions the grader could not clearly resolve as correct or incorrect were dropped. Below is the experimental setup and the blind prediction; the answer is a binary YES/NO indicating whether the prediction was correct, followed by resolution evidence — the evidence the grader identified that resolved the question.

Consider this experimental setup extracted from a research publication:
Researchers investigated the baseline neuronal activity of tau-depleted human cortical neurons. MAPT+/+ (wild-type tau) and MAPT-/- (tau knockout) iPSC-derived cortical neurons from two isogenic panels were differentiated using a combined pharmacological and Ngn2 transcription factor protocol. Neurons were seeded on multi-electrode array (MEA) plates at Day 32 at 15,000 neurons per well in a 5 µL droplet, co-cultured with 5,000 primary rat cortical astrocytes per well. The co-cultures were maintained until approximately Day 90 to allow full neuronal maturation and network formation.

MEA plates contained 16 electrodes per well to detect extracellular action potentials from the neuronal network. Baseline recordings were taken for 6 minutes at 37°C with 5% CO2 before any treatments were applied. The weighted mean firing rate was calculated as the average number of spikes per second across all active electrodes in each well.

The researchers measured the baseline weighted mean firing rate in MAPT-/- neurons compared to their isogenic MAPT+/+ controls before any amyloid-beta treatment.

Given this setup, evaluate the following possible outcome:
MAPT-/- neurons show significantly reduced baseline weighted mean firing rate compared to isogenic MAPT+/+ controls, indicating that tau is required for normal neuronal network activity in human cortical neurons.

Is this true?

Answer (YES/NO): YES